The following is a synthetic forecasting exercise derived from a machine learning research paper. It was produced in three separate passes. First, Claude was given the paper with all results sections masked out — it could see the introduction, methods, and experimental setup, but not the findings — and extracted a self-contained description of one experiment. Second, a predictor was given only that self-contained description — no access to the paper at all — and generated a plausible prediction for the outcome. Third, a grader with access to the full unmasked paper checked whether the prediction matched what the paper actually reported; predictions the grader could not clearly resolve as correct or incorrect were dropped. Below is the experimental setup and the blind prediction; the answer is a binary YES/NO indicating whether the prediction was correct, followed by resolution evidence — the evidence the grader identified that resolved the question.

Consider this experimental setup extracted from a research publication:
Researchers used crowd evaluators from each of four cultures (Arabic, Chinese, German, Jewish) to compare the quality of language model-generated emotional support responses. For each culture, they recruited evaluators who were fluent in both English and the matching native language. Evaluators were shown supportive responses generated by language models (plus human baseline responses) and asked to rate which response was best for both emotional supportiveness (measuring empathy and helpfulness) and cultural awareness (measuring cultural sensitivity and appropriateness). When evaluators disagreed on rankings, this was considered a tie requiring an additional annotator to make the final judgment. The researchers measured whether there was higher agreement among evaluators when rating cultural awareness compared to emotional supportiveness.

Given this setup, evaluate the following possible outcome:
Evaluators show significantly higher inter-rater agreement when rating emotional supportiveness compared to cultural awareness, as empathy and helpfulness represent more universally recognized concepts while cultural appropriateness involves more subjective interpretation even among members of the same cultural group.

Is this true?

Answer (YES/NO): NO